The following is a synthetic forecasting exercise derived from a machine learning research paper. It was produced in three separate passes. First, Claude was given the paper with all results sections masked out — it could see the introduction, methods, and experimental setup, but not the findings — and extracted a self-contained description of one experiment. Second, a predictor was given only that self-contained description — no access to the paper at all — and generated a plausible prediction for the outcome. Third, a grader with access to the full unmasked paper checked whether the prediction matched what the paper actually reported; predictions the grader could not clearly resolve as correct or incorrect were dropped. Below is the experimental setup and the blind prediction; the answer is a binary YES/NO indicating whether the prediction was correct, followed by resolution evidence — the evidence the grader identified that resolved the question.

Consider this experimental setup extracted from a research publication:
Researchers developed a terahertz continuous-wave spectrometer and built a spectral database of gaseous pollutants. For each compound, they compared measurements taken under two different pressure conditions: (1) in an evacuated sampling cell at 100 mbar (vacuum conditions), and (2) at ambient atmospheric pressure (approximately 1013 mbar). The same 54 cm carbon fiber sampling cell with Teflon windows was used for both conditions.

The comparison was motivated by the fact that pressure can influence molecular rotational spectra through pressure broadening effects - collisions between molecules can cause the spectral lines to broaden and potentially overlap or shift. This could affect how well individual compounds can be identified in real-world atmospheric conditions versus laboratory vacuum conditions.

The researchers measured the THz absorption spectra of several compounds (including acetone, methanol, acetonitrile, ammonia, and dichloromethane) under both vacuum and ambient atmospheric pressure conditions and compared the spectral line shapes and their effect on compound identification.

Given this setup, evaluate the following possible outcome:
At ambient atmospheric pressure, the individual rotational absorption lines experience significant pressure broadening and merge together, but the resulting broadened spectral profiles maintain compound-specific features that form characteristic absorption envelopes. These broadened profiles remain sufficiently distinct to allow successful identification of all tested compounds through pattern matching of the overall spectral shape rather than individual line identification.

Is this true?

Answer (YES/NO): NO